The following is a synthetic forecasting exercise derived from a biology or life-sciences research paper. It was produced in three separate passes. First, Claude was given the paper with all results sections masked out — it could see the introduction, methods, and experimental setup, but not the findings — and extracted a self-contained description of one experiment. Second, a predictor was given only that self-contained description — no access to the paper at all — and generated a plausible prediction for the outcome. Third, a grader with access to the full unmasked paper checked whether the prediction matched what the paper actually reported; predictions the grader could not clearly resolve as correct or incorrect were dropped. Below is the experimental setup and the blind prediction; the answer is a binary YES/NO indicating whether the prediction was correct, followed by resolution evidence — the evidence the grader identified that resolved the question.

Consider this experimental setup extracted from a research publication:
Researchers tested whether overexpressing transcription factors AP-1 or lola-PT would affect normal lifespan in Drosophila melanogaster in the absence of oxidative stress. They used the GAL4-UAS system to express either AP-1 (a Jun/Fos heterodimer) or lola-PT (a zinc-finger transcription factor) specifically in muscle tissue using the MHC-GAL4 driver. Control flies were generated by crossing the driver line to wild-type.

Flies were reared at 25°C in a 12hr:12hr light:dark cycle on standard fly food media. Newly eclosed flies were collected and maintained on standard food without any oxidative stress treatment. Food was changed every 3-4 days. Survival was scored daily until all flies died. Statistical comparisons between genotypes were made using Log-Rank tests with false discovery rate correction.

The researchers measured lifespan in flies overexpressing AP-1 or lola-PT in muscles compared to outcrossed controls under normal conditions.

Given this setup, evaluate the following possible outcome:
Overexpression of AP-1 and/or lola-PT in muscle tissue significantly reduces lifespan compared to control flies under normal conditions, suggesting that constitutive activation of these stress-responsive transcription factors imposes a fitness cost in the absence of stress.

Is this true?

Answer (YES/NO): NO